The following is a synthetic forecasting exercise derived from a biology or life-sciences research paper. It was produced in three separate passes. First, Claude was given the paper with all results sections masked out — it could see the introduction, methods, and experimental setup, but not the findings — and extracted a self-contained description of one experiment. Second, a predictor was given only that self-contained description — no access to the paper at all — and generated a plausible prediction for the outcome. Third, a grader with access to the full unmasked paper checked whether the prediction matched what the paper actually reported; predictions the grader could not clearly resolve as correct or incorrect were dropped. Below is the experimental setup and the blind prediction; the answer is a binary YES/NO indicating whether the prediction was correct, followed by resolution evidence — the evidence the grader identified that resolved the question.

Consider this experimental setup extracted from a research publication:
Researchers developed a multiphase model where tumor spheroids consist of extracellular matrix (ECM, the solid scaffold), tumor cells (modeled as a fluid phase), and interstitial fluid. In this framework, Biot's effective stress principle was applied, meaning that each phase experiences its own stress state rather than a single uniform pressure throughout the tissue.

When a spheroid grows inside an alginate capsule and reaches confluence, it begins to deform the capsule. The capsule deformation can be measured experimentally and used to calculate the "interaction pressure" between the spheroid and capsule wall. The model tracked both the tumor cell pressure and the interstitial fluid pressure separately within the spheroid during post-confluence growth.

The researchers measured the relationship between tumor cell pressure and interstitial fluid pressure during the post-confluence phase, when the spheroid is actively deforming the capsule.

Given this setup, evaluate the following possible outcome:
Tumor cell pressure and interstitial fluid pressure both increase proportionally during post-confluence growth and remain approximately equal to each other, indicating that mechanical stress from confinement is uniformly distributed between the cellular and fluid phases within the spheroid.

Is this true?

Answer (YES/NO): NO